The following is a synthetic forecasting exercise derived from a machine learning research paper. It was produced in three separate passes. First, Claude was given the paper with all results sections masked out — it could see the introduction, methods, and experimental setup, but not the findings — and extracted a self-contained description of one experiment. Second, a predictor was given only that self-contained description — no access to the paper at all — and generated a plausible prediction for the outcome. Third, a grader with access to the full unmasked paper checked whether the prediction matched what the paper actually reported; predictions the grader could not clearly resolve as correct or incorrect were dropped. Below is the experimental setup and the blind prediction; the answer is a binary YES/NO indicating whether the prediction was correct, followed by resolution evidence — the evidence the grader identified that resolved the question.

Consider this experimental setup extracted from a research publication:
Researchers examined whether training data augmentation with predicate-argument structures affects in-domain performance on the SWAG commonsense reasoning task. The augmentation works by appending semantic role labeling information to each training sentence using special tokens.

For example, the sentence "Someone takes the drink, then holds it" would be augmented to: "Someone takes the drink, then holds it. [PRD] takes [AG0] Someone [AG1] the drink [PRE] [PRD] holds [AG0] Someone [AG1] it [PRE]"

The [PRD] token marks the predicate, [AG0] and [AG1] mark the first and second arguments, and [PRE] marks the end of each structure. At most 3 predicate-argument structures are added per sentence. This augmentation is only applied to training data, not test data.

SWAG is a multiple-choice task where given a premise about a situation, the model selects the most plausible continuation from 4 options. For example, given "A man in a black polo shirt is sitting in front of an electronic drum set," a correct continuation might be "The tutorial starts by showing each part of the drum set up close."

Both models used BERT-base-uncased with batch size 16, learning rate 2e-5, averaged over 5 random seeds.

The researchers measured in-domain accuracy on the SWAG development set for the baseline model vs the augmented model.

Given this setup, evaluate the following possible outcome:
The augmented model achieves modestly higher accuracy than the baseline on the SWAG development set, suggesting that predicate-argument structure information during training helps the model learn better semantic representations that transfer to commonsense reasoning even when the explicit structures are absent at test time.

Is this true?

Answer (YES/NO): NO